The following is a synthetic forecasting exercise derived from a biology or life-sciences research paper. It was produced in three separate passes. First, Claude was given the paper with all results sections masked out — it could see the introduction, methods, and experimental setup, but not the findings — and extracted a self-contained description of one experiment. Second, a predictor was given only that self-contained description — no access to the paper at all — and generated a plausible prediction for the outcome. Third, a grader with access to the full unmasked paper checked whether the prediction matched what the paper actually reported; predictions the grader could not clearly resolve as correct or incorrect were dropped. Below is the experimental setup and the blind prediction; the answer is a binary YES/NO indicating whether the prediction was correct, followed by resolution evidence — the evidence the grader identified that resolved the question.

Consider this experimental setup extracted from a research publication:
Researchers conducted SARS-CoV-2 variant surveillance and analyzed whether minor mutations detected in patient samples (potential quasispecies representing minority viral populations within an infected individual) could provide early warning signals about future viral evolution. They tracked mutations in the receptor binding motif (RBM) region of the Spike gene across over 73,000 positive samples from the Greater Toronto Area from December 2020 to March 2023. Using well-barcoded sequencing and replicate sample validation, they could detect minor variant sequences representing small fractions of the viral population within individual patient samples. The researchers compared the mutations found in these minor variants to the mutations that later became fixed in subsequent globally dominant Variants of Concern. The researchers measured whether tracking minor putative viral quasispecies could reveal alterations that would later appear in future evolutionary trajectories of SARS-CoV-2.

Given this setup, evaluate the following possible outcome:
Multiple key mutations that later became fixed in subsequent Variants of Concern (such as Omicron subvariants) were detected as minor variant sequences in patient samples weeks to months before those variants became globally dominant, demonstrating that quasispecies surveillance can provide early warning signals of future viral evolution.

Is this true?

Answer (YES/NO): NO